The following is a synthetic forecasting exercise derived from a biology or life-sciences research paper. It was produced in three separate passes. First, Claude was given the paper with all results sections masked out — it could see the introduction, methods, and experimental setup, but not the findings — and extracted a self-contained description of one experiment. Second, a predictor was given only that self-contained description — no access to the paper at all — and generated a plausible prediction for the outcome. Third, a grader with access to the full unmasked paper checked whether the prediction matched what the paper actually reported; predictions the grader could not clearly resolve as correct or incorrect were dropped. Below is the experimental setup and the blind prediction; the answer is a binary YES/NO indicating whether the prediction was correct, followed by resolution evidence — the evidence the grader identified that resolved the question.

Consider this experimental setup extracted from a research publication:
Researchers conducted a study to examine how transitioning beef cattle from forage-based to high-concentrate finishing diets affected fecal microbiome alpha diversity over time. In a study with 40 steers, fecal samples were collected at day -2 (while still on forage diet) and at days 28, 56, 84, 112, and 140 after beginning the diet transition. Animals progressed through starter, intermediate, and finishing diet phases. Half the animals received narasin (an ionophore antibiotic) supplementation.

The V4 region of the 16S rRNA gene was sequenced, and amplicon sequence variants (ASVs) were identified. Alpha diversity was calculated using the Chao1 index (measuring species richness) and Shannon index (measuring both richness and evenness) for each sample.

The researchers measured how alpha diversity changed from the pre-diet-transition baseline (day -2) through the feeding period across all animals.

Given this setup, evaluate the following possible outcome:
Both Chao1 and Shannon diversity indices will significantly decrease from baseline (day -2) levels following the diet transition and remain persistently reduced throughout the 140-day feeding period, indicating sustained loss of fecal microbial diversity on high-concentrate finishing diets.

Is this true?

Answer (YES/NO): NO